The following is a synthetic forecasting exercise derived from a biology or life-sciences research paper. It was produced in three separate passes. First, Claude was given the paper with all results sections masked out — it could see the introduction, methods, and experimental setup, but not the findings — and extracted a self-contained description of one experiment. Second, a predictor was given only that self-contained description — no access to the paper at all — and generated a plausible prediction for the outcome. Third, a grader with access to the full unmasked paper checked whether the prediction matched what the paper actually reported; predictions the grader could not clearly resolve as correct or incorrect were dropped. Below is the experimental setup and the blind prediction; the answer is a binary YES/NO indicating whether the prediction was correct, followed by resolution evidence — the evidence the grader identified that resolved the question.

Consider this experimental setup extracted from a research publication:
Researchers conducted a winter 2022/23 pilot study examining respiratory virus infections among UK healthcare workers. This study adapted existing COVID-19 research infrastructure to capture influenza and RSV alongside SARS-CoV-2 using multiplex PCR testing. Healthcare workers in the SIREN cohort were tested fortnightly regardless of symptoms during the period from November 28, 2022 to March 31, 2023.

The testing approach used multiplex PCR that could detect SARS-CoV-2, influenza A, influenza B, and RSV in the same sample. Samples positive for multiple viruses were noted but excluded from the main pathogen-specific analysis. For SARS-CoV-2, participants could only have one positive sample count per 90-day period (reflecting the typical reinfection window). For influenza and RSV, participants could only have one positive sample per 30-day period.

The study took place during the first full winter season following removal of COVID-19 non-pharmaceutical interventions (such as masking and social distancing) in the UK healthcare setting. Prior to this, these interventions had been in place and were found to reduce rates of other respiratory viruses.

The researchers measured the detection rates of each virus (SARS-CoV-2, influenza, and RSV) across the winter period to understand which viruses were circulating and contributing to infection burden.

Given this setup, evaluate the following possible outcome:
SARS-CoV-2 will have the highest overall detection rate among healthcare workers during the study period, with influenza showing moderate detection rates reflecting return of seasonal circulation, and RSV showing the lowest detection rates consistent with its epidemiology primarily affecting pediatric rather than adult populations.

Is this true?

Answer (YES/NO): YES